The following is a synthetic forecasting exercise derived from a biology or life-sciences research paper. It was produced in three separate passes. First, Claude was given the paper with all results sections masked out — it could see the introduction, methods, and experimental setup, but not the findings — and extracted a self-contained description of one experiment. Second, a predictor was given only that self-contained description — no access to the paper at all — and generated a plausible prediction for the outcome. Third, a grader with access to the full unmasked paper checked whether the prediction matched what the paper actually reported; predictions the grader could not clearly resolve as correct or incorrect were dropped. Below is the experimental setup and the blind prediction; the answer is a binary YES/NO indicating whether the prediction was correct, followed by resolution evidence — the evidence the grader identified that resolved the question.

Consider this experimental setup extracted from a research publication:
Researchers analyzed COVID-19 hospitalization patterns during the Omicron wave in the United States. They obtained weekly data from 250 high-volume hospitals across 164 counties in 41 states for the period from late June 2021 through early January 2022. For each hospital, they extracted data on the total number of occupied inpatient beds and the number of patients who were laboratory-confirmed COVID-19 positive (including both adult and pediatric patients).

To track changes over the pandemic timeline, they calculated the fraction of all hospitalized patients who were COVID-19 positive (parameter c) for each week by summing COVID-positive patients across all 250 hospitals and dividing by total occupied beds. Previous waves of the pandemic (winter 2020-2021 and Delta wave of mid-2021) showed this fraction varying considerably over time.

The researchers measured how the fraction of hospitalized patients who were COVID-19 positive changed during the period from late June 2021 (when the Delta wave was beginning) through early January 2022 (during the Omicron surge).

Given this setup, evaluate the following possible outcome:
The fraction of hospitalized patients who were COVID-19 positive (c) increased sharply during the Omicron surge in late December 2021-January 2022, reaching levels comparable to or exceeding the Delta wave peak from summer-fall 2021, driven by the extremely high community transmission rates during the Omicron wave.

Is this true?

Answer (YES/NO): YES